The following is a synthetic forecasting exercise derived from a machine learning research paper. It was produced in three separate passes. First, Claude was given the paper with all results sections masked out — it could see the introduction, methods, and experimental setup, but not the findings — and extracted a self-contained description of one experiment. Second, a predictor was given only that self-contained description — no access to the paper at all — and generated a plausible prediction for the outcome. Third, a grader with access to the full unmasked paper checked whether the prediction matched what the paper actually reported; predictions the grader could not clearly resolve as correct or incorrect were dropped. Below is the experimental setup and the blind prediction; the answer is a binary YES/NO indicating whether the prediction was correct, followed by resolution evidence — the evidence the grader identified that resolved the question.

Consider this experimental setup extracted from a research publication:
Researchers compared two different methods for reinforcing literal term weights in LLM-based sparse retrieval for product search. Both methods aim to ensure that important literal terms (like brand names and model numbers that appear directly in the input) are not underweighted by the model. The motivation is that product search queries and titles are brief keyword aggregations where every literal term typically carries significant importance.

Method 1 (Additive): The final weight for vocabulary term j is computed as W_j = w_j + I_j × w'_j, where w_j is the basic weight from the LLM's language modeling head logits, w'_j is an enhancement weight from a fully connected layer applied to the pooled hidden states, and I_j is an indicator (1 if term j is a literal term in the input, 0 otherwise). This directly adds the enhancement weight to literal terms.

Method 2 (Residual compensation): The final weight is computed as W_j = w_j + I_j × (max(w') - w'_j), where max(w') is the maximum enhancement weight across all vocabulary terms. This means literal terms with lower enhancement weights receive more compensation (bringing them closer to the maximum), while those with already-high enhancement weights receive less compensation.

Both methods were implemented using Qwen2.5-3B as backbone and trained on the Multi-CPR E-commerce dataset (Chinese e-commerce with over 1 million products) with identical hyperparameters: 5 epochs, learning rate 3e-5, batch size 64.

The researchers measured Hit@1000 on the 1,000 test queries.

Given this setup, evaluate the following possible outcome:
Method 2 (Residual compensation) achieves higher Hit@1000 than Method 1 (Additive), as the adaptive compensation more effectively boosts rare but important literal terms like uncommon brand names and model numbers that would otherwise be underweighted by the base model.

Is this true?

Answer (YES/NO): YES